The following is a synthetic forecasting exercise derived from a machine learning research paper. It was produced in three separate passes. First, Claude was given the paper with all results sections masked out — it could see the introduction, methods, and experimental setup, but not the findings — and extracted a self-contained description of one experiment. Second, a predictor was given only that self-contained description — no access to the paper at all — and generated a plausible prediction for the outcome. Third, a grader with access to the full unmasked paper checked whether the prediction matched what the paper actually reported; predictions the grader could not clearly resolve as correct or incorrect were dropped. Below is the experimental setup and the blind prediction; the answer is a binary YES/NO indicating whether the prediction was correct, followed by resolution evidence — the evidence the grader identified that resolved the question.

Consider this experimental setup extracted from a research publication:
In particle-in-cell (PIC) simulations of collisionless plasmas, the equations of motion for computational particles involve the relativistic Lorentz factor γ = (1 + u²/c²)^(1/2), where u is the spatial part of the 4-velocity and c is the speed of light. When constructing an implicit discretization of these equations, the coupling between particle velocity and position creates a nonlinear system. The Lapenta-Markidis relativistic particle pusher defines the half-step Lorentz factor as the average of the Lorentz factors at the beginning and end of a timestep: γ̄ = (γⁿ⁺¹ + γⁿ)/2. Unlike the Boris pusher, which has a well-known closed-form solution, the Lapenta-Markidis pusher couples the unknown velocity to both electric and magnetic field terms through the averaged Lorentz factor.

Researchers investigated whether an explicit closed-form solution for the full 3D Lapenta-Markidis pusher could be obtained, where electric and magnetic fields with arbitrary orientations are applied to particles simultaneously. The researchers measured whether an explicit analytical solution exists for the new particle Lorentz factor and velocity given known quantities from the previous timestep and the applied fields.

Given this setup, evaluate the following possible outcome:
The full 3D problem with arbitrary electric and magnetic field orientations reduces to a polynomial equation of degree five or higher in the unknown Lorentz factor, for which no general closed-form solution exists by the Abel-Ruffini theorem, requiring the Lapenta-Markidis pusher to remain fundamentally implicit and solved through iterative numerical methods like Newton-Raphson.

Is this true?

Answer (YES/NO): NO